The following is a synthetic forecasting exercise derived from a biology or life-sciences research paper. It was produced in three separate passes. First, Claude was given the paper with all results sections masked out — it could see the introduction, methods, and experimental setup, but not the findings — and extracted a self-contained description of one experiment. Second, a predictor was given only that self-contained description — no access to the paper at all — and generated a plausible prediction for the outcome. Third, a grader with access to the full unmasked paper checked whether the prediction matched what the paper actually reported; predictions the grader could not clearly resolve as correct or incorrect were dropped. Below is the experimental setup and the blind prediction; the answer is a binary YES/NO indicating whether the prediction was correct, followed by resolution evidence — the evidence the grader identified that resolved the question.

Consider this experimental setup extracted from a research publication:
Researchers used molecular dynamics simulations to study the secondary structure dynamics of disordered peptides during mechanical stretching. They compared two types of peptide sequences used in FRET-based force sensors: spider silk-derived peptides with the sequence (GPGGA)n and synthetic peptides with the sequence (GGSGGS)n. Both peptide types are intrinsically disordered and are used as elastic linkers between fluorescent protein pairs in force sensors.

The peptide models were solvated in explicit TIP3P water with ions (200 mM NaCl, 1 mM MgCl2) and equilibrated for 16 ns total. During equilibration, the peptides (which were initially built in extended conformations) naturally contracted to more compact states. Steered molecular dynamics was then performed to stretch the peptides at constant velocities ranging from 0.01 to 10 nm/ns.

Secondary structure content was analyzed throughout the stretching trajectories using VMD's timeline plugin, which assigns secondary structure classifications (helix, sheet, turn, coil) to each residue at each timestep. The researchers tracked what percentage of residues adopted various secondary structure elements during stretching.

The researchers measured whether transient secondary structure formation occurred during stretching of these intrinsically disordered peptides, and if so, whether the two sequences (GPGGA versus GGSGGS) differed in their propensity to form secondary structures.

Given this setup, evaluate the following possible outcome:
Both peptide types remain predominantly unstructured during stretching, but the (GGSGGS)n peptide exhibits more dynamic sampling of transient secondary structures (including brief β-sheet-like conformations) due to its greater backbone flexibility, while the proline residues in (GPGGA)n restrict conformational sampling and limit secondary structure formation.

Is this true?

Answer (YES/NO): NO